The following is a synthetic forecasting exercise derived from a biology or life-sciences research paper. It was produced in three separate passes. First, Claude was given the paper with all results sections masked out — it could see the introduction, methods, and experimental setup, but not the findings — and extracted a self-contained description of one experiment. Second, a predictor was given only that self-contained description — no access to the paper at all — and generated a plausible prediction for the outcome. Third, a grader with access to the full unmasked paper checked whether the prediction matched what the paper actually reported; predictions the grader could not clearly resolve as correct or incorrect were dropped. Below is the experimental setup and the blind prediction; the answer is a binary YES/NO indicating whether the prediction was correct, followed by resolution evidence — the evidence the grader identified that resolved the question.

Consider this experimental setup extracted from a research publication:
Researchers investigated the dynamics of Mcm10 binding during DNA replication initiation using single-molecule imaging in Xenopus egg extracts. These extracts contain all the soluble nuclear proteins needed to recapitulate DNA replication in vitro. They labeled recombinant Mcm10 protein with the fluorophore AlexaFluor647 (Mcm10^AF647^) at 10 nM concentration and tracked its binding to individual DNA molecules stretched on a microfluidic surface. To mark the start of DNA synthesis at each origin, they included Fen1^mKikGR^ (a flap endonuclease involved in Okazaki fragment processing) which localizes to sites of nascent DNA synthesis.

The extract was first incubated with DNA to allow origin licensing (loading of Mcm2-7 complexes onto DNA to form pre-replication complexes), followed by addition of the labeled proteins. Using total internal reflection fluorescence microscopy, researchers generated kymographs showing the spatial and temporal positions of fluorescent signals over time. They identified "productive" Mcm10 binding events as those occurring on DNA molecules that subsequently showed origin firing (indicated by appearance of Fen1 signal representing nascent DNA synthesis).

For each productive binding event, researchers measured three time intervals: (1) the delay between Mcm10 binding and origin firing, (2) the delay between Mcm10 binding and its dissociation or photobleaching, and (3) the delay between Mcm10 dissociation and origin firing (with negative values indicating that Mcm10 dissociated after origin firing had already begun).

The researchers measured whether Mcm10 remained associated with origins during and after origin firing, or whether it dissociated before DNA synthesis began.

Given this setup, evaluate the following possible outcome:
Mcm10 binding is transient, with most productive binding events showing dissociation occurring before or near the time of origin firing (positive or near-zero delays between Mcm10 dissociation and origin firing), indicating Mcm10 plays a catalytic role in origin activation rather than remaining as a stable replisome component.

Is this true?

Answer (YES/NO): YES